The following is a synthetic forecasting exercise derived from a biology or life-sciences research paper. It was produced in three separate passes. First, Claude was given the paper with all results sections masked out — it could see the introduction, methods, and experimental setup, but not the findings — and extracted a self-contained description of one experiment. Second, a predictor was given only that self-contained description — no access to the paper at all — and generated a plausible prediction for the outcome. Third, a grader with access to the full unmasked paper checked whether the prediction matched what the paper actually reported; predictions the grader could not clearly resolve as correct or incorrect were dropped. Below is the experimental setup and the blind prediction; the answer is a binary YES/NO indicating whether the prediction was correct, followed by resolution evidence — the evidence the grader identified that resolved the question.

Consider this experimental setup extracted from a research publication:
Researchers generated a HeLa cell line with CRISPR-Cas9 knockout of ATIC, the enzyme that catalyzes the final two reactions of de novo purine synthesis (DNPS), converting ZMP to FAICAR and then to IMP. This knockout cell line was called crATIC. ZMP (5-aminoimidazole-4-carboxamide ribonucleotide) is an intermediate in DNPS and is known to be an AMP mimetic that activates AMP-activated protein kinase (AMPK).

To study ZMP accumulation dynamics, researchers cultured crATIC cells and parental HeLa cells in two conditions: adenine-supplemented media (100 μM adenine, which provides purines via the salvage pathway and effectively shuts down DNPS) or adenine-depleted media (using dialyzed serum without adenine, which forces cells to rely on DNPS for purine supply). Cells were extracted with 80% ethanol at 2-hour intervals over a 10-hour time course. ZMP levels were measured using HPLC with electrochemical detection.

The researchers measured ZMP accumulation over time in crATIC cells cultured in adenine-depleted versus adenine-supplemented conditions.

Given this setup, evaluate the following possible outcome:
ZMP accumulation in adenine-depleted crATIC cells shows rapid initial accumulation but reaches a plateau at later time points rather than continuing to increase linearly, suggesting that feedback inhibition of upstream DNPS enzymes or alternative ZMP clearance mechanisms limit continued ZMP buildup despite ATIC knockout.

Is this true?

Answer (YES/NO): NO